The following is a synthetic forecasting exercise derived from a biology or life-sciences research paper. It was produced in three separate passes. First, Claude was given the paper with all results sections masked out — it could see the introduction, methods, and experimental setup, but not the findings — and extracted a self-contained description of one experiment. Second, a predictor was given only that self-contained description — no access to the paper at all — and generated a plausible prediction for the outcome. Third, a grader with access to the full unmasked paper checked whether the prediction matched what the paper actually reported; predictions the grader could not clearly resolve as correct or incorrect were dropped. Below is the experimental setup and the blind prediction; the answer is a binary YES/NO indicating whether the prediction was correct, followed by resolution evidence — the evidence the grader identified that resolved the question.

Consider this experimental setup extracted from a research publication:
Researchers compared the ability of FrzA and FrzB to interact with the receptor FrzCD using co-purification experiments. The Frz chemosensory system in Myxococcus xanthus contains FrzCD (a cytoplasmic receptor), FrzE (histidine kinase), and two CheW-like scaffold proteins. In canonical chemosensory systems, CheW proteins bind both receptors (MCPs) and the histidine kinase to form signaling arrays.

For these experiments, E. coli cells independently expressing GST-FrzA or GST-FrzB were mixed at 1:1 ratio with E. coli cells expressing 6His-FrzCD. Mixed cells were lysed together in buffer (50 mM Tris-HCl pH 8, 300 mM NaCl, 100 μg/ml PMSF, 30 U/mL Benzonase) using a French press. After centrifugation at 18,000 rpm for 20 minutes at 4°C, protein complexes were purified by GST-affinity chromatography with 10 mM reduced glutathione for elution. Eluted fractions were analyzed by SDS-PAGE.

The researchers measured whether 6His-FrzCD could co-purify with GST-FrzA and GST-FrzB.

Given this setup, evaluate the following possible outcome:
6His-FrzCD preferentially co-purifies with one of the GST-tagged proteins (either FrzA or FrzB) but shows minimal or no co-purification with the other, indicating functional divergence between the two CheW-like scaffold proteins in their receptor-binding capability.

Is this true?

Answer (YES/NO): NO